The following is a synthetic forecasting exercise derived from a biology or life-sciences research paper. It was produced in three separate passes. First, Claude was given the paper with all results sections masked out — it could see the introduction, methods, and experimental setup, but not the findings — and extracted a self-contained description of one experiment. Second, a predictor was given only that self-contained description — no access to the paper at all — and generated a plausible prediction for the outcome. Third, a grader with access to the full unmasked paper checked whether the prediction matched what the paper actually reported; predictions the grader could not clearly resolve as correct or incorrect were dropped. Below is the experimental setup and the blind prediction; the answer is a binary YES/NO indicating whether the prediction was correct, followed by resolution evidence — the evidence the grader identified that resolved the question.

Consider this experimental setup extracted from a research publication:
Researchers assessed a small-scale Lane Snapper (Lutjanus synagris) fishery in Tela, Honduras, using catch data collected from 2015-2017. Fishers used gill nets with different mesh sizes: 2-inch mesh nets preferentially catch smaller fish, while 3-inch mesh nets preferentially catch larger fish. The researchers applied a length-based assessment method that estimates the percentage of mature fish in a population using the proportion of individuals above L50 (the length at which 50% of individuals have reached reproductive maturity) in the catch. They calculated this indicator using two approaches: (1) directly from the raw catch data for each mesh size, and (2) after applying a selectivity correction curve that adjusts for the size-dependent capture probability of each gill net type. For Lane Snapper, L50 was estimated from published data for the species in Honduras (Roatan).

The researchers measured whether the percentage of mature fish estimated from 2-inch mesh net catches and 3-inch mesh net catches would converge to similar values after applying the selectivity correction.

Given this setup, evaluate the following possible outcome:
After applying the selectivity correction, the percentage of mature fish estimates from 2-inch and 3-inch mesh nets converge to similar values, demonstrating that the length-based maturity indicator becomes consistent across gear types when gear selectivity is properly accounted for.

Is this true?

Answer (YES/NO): YES